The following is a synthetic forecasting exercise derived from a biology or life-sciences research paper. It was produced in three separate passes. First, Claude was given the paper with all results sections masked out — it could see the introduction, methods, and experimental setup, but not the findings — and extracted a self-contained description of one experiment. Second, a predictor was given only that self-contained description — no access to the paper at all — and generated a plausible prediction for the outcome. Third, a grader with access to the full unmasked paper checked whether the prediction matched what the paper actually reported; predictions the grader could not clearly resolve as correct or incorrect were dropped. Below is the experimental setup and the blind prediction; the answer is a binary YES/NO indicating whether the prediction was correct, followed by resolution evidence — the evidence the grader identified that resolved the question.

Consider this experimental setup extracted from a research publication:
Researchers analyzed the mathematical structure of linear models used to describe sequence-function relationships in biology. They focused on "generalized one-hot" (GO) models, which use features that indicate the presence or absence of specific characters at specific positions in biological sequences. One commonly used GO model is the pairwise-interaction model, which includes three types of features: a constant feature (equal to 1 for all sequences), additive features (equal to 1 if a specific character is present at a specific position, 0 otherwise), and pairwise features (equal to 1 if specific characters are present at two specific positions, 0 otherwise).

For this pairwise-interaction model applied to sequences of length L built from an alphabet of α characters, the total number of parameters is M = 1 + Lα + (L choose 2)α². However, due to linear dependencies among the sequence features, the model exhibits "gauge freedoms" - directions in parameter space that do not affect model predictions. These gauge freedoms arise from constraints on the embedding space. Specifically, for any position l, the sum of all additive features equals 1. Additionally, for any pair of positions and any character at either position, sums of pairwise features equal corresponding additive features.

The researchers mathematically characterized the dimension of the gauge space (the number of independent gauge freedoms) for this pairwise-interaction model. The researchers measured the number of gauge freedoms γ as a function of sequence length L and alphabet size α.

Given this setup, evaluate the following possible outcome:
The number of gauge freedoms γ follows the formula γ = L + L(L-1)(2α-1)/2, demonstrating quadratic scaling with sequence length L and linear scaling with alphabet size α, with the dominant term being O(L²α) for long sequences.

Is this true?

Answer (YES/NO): YES